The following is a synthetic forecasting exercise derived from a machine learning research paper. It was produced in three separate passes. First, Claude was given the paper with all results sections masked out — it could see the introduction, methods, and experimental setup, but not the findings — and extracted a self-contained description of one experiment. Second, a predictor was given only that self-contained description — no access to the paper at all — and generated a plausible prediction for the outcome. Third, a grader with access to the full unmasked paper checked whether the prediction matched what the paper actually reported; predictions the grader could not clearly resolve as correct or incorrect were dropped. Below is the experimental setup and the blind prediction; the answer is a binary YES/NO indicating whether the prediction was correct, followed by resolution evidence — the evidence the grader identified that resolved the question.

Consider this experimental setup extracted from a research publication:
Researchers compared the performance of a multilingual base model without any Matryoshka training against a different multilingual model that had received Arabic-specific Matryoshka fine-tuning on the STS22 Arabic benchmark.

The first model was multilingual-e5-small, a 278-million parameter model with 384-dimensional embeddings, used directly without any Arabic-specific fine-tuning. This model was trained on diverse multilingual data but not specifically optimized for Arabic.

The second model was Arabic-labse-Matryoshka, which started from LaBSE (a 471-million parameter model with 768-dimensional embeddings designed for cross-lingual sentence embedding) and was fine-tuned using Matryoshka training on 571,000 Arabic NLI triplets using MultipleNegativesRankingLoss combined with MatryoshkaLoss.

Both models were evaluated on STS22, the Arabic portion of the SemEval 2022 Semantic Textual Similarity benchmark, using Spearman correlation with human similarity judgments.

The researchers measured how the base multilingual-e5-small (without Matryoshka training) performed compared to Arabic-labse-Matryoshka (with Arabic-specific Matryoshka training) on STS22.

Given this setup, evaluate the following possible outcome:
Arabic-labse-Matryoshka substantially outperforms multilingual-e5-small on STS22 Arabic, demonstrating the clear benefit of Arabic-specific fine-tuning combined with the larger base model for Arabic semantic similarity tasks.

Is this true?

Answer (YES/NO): NO